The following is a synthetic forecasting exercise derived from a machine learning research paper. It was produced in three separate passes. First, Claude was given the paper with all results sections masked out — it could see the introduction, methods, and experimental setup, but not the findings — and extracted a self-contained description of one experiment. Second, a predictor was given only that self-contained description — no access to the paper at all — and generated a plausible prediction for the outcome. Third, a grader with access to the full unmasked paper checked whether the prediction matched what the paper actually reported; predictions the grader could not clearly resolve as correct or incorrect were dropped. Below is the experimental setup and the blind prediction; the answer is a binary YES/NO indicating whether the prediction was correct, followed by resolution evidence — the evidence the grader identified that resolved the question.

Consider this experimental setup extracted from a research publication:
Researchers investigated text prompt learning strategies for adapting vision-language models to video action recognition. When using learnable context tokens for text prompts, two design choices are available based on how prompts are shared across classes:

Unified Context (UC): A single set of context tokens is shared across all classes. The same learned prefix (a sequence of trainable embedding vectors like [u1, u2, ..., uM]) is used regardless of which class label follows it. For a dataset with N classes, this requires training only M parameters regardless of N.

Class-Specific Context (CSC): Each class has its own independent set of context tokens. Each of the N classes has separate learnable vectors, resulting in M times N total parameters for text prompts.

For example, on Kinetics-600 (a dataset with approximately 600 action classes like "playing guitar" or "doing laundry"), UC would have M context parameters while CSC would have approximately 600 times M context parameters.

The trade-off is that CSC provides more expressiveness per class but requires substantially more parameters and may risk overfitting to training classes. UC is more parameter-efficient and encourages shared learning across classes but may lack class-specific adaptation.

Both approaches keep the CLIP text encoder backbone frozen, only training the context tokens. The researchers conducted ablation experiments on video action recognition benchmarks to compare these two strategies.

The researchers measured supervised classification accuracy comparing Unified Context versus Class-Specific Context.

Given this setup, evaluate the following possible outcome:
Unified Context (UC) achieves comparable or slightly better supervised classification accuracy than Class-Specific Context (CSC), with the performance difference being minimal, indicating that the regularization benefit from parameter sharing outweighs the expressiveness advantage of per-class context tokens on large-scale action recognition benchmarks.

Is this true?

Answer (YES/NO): NO